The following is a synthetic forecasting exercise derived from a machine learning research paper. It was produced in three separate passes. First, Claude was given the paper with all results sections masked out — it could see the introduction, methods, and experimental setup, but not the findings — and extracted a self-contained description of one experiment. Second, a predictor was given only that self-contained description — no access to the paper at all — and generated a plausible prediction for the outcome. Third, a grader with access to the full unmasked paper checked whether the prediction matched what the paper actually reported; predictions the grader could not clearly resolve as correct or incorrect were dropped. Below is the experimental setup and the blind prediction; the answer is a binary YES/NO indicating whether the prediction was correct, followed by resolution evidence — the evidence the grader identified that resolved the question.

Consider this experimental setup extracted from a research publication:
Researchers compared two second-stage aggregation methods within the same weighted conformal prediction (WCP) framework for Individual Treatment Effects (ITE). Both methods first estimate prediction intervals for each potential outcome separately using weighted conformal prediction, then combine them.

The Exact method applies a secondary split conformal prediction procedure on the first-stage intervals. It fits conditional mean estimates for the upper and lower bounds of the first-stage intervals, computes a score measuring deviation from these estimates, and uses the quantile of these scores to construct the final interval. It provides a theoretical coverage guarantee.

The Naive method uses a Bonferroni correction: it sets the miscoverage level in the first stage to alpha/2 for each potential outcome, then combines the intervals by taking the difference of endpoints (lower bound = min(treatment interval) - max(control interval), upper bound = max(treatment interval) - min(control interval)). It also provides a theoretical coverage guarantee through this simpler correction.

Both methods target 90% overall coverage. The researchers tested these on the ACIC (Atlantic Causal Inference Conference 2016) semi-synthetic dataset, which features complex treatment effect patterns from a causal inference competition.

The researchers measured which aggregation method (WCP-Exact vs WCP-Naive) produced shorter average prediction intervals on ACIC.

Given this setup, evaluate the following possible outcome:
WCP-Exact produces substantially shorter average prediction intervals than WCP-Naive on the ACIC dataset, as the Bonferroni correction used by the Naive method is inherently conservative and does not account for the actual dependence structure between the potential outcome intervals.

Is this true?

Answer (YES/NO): NO